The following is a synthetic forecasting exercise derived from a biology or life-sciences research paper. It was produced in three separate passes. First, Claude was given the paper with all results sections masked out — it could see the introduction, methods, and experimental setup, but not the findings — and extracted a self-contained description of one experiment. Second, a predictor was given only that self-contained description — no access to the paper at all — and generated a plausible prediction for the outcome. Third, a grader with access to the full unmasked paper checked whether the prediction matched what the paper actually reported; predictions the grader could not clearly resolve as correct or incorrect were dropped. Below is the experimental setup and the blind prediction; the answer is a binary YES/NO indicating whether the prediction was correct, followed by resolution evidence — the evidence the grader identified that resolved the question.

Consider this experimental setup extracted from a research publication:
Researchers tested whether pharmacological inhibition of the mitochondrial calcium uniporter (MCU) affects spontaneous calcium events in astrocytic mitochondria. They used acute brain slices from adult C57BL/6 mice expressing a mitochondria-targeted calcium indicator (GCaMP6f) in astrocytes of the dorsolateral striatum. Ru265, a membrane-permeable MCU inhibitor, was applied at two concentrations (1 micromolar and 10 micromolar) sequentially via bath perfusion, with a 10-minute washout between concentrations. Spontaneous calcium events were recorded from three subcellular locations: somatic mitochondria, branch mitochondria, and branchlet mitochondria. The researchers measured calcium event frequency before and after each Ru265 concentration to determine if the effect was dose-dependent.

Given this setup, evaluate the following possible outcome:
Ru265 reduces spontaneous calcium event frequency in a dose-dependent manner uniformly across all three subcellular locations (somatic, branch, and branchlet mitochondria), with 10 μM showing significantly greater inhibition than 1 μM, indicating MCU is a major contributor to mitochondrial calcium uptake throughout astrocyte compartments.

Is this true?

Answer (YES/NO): NO